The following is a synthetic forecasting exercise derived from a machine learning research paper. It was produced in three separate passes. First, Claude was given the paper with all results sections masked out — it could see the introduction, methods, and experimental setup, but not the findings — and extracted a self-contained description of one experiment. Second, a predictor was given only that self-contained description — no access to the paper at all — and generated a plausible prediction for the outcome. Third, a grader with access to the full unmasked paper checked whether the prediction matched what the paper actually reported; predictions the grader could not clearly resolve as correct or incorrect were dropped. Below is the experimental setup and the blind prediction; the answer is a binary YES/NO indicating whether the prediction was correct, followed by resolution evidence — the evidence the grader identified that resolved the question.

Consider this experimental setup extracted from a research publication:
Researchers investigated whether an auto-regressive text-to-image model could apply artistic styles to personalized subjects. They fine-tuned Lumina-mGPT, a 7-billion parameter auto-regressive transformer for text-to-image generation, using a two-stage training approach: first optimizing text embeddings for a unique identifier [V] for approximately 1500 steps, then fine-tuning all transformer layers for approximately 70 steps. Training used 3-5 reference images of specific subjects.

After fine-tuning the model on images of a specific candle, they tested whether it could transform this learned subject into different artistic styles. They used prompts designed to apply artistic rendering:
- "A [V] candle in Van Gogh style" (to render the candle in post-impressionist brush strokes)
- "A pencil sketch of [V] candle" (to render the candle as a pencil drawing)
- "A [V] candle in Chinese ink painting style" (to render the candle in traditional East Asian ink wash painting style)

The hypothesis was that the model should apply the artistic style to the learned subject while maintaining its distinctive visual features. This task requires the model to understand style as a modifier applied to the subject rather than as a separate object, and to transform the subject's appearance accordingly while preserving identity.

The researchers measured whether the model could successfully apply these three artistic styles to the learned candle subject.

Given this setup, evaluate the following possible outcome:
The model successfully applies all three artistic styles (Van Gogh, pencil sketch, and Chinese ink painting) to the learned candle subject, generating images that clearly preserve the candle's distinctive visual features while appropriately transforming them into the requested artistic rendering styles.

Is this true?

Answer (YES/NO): NO